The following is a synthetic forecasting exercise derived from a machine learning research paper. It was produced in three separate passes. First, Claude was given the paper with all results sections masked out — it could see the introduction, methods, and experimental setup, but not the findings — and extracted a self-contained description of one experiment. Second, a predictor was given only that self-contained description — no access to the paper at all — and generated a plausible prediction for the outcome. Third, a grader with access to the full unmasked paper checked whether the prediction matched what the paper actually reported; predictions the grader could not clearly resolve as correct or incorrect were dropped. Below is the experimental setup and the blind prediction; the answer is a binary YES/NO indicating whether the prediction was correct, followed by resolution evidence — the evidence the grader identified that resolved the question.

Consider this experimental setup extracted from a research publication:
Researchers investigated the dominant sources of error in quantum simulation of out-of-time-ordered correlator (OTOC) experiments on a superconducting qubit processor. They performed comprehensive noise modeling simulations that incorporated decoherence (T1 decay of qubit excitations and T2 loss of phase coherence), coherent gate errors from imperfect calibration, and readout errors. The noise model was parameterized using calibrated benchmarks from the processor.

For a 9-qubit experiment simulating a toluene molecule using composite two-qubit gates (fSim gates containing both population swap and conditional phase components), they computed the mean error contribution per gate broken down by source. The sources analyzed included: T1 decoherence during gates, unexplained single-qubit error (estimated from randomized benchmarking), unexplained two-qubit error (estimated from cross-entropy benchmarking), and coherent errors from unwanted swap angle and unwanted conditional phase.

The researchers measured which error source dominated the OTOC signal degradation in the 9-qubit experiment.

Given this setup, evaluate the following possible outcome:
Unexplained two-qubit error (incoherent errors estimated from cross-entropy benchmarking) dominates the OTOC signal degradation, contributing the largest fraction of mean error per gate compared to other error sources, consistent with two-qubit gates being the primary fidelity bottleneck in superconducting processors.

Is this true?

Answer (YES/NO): YES